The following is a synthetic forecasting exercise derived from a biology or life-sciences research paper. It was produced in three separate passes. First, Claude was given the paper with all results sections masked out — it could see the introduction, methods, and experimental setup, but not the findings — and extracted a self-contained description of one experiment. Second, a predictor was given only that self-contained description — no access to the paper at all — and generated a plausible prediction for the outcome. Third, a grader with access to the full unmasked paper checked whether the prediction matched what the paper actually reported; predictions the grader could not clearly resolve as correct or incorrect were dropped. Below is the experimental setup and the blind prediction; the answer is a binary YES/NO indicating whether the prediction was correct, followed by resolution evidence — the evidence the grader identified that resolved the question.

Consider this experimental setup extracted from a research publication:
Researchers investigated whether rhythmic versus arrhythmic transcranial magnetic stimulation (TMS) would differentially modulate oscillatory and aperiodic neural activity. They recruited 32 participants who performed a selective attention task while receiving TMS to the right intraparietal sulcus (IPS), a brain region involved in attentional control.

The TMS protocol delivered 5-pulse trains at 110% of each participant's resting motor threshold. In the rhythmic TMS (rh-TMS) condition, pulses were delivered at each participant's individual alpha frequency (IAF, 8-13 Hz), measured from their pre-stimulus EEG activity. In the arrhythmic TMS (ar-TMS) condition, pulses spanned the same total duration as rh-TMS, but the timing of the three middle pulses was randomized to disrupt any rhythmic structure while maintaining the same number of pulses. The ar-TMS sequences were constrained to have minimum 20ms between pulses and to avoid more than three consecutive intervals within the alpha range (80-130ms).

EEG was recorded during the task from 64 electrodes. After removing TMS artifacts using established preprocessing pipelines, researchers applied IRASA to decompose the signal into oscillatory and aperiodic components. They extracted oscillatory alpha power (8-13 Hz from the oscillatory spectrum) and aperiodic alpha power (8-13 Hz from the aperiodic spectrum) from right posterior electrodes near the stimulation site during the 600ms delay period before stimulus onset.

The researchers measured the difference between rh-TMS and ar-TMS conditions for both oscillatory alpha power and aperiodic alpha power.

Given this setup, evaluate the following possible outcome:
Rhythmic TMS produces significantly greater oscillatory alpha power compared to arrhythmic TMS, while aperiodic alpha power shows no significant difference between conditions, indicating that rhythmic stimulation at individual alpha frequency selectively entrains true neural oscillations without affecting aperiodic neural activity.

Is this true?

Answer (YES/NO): NO